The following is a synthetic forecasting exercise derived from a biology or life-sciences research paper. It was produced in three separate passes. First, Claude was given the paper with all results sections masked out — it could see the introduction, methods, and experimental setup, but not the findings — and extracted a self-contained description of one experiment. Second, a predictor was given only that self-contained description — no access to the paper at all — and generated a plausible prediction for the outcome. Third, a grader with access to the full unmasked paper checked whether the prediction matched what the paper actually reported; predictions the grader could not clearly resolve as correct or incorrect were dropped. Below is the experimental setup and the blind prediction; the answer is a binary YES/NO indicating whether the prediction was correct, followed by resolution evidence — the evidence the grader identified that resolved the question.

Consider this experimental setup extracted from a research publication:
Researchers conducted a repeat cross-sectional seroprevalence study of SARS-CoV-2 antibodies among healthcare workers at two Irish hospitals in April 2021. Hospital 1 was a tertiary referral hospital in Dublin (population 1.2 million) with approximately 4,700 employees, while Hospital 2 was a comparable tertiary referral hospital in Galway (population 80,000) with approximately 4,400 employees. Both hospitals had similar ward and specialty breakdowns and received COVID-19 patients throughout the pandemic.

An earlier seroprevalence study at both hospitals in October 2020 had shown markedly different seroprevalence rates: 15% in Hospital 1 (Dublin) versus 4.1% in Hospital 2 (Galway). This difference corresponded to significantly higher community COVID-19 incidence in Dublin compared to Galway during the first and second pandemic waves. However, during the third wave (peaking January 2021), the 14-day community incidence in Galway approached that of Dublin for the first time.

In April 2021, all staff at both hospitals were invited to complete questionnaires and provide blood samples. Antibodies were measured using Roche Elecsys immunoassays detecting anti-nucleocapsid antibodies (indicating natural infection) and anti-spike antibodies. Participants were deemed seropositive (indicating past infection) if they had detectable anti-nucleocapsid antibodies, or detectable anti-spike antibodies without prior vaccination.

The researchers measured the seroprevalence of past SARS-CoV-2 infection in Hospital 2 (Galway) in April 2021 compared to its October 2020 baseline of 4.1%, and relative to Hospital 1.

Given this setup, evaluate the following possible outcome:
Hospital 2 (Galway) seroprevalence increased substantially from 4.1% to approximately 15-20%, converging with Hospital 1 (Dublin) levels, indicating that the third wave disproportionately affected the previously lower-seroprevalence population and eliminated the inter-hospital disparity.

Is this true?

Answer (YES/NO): NO